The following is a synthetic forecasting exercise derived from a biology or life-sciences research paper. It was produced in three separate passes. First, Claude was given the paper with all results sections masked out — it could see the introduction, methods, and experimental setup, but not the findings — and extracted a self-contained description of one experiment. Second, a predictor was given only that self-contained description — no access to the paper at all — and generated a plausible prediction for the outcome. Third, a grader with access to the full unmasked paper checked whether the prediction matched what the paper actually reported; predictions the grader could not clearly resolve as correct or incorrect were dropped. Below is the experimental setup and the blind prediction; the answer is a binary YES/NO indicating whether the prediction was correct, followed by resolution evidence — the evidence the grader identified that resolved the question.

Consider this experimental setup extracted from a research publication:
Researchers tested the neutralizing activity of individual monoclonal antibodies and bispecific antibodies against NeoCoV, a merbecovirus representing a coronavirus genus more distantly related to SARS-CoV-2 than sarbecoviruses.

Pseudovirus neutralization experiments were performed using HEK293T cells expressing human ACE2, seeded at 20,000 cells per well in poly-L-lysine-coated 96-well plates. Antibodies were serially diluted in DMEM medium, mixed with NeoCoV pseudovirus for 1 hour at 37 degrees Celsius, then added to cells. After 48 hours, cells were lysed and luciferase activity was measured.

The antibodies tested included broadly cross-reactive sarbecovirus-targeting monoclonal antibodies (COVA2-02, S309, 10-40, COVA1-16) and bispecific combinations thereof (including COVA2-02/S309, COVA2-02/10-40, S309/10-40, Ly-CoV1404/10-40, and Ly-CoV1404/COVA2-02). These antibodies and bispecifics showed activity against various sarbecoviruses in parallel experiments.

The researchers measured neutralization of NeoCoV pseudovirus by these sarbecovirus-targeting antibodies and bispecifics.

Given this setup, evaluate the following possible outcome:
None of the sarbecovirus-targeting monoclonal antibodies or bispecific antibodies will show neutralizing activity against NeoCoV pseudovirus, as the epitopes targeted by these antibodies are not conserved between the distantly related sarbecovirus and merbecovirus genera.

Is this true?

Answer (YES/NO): YES